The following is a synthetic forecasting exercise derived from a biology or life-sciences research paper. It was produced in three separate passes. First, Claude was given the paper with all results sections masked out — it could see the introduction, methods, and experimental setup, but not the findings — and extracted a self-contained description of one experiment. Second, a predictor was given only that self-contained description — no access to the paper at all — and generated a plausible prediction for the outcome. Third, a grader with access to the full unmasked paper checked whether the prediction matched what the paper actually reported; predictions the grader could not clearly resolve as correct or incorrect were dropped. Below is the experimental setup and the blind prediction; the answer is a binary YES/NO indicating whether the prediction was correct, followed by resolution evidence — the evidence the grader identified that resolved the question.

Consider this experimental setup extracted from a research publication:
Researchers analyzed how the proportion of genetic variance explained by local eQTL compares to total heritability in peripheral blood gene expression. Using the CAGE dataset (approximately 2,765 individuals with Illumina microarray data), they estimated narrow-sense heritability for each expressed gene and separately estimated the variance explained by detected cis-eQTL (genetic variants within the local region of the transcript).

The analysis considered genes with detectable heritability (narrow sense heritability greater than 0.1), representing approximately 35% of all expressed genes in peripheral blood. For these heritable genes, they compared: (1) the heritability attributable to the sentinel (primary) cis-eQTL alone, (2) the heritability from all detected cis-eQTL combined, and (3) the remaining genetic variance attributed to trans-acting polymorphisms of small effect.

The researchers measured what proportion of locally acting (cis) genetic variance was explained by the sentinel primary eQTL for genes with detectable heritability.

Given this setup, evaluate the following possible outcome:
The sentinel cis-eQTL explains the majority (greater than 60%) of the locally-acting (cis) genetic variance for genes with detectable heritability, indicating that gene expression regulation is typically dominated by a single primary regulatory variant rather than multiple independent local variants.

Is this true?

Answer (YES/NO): YES